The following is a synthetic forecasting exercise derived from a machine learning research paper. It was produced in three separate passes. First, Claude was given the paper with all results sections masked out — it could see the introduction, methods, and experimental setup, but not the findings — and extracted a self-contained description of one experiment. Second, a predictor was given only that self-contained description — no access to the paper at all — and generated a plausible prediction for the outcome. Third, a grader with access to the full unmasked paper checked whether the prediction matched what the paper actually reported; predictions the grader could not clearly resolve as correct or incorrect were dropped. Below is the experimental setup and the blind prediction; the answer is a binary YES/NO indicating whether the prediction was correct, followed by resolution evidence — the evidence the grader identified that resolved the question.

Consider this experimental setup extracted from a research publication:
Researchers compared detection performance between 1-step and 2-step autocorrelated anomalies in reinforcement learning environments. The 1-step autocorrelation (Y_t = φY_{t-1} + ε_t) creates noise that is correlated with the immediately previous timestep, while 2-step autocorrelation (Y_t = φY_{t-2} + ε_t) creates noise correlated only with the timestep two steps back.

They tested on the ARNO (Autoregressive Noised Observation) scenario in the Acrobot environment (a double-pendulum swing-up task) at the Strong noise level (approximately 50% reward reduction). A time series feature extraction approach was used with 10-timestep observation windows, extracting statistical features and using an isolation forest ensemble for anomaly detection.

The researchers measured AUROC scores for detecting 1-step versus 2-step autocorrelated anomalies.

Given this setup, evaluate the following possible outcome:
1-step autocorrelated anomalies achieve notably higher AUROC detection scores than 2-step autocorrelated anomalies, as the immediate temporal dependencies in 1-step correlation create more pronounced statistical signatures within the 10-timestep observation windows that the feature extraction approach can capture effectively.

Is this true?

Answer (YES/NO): NO